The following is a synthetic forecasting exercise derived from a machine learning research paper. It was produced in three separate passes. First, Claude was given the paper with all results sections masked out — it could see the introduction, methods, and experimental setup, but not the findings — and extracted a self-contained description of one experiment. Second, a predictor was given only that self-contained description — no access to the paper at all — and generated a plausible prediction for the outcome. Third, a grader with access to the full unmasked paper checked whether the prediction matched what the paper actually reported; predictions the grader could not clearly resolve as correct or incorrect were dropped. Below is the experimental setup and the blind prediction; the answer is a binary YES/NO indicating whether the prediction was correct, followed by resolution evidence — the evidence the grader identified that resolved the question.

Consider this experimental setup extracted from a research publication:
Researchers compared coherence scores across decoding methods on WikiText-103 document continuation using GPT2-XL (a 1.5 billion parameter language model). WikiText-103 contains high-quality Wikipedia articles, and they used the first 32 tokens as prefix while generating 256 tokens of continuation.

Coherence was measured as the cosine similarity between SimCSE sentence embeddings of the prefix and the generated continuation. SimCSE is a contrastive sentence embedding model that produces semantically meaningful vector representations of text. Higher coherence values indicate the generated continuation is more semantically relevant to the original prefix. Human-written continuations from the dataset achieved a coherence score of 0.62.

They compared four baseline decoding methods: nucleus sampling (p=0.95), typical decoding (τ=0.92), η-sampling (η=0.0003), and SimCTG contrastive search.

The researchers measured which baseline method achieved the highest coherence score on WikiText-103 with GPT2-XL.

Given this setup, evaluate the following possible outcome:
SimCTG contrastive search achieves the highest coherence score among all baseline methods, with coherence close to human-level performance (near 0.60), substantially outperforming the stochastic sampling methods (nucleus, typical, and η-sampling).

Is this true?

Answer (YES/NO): NO